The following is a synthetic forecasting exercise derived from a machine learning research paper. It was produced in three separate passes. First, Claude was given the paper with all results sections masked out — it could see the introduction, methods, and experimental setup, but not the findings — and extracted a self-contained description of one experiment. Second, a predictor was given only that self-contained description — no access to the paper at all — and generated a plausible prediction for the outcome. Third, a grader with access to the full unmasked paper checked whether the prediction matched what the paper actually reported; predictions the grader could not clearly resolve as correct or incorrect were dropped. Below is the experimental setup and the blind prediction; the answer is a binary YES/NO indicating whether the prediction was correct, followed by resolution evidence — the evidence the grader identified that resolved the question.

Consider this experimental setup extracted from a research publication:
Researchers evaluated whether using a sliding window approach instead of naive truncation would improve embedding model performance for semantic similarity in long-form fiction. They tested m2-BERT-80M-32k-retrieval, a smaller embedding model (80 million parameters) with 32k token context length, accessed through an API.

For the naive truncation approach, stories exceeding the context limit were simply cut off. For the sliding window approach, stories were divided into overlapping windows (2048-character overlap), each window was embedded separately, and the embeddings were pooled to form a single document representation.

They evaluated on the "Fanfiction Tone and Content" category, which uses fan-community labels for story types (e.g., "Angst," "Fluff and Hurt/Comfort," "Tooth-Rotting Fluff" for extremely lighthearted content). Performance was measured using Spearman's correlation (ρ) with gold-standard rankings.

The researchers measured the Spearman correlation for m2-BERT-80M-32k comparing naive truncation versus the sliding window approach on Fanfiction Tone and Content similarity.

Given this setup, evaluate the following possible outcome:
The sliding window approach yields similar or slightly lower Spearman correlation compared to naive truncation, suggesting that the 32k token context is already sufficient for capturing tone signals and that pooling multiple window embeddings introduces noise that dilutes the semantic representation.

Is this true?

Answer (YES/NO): NO